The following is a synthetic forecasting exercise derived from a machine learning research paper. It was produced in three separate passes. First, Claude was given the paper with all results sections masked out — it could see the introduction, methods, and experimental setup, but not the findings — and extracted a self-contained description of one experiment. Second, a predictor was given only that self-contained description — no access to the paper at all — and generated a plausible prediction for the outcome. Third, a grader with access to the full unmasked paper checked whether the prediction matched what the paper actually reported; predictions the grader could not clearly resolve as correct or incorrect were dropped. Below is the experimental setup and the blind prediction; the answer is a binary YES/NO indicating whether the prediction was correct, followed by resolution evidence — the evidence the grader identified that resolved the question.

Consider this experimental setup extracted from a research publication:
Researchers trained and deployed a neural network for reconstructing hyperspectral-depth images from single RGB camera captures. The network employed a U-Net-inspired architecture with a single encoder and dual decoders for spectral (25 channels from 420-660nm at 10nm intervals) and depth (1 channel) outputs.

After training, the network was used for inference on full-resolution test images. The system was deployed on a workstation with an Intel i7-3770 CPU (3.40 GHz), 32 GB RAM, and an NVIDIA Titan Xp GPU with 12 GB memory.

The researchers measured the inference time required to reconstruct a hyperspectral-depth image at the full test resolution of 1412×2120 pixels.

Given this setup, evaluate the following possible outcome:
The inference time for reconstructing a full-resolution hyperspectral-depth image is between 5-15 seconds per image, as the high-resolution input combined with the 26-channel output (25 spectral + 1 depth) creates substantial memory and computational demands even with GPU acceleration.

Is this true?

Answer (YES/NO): NO